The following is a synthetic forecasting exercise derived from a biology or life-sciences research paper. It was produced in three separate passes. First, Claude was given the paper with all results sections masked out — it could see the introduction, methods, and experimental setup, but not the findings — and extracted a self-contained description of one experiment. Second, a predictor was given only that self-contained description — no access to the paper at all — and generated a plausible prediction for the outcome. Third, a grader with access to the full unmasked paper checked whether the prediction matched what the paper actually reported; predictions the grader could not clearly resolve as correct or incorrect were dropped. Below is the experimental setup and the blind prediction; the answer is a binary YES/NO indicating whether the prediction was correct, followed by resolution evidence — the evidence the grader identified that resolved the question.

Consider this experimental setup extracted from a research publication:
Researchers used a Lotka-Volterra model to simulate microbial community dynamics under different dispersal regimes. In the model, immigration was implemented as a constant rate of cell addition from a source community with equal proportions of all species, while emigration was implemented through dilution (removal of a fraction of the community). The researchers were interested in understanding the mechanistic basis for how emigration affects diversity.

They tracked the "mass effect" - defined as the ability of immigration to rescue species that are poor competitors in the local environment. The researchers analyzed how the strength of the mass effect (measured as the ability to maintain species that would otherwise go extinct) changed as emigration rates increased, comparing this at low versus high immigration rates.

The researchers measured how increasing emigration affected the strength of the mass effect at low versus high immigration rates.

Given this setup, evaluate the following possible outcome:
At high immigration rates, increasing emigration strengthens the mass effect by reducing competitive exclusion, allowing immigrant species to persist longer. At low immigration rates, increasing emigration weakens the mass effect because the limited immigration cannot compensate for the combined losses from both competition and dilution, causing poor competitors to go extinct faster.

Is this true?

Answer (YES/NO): YES